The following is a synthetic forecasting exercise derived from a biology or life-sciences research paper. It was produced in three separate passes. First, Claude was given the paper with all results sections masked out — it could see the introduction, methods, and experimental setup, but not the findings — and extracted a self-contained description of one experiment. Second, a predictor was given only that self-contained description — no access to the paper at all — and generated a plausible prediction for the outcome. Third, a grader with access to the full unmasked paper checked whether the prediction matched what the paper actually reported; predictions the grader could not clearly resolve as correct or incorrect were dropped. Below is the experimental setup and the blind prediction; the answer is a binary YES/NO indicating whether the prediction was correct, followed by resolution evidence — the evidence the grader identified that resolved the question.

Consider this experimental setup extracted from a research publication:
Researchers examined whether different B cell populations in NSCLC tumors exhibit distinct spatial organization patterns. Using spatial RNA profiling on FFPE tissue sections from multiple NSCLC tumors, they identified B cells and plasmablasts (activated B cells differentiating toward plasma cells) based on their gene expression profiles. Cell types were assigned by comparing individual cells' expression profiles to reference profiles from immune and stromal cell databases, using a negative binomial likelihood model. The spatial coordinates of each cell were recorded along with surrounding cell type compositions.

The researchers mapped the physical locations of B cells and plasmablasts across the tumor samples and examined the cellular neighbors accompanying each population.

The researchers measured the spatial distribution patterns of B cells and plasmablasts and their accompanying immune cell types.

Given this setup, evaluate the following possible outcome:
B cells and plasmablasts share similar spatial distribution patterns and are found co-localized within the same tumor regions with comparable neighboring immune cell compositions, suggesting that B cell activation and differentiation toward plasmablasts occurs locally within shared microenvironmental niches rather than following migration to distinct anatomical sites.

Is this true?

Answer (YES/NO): NO